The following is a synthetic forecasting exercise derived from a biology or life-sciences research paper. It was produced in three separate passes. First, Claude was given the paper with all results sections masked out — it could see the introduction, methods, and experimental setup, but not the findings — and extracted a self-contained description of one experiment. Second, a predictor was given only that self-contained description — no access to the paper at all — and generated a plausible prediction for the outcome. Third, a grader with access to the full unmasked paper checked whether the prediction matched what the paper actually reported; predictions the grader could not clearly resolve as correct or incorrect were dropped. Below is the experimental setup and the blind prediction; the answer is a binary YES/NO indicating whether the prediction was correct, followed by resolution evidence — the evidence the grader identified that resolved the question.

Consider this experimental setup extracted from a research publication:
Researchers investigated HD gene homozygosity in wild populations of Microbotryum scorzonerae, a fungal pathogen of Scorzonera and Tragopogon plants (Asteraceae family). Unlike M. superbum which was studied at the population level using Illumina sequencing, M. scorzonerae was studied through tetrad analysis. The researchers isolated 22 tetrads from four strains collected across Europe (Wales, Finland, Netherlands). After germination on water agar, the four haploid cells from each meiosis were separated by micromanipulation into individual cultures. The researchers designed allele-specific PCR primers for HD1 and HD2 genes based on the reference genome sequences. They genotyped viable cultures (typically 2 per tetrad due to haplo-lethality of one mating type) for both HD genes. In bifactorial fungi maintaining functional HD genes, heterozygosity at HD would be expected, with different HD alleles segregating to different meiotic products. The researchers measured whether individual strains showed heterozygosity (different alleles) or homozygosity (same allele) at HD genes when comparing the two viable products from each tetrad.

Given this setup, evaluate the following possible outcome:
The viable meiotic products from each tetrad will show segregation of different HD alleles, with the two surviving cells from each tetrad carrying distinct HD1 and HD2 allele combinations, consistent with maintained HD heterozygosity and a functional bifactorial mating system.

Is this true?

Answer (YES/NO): NO